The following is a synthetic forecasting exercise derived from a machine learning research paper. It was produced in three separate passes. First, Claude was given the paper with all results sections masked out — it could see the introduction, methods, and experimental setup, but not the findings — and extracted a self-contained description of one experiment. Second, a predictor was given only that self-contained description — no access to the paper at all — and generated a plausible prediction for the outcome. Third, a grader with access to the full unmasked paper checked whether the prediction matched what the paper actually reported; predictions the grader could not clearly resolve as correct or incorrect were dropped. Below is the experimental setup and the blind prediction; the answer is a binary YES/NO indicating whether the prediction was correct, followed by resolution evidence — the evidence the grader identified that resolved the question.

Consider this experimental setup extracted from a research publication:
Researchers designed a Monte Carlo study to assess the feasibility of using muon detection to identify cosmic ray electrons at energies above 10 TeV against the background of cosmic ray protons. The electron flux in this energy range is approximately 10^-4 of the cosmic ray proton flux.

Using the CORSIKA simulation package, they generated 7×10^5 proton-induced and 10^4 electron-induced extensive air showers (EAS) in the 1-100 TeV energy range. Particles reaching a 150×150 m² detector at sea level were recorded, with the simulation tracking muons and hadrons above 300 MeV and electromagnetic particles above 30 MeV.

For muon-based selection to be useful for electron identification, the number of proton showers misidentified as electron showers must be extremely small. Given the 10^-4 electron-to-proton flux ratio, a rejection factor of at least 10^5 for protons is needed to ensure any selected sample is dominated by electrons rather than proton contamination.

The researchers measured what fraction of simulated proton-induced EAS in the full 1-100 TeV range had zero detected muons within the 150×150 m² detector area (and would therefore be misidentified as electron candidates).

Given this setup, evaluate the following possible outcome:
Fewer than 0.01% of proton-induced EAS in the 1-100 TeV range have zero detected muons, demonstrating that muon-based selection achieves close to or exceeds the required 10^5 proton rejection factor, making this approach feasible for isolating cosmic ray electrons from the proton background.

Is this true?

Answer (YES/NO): YES